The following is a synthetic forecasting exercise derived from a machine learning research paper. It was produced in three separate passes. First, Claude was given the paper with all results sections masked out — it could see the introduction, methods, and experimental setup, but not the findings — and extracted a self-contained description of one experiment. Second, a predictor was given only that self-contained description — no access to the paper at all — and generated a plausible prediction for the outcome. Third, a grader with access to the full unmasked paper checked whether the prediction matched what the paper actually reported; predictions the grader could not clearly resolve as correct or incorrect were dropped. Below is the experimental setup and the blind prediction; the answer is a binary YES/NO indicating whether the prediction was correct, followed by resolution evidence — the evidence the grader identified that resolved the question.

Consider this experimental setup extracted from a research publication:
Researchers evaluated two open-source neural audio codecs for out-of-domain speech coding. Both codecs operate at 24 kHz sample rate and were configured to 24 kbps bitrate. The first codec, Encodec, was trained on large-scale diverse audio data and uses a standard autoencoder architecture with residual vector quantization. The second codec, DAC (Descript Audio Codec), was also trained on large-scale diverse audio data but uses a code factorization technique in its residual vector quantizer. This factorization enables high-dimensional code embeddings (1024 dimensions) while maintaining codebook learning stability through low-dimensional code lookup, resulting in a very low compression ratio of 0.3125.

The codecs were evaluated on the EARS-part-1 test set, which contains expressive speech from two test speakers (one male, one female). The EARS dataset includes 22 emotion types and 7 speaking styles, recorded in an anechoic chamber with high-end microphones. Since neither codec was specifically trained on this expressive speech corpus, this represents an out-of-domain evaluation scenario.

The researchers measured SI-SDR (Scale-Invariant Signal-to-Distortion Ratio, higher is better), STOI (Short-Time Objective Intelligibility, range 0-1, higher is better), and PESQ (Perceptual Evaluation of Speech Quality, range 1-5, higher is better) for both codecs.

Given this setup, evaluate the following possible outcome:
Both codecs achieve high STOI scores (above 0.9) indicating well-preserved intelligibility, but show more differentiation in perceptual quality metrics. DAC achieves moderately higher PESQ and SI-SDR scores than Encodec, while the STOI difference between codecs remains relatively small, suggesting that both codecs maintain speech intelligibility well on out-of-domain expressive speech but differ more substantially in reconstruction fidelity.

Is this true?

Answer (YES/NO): NO